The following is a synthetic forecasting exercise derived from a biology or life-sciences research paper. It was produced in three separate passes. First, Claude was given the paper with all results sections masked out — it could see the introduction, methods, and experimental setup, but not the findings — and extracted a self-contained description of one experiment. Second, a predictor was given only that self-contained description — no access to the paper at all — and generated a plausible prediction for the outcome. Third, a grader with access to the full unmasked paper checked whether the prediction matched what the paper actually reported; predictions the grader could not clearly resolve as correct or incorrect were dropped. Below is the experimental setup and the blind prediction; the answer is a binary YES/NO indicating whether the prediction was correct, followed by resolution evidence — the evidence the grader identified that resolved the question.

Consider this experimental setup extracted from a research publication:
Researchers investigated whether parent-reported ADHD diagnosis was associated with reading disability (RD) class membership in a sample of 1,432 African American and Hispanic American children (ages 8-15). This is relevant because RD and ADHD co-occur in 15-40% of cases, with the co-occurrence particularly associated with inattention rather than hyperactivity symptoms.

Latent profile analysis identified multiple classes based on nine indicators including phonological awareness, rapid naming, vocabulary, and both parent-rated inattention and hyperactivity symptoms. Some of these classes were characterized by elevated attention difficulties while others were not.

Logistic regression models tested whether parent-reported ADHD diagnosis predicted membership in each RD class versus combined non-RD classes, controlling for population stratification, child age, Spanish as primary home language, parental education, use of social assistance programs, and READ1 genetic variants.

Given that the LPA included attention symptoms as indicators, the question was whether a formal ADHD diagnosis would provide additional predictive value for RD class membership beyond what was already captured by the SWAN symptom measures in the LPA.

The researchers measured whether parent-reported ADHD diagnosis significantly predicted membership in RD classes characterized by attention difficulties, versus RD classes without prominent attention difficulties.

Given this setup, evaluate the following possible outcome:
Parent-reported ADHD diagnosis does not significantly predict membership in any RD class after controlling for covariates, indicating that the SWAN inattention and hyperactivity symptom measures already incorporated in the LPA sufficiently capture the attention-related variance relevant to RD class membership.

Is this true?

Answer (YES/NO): NO